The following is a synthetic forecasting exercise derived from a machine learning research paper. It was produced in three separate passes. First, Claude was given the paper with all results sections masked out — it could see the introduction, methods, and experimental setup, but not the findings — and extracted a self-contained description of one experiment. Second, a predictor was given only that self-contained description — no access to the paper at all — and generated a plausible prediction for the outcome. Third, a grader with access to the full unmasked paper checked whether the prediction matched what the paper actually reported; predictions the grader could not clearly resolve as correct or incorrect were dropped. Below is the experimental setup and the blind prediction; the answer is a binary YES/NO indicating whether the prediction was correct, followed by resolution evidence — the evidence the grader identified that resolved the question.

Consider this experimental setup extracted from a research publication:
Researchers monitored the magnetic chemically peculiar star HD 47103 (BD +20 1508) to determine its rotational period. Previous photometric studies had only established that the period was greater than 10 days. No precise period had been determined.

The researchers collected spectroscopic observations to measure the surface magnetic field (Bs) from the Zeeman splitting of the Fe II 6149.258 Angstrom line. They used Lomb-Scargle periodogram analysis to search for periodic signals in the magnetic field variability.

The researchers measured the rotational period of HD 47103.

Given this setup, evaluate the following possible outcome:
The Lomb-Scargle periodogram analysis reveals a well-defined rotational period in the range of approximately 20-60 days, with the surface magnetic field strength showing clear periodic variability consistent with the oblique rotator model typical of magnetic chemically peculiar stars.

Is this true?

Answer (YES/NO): NO